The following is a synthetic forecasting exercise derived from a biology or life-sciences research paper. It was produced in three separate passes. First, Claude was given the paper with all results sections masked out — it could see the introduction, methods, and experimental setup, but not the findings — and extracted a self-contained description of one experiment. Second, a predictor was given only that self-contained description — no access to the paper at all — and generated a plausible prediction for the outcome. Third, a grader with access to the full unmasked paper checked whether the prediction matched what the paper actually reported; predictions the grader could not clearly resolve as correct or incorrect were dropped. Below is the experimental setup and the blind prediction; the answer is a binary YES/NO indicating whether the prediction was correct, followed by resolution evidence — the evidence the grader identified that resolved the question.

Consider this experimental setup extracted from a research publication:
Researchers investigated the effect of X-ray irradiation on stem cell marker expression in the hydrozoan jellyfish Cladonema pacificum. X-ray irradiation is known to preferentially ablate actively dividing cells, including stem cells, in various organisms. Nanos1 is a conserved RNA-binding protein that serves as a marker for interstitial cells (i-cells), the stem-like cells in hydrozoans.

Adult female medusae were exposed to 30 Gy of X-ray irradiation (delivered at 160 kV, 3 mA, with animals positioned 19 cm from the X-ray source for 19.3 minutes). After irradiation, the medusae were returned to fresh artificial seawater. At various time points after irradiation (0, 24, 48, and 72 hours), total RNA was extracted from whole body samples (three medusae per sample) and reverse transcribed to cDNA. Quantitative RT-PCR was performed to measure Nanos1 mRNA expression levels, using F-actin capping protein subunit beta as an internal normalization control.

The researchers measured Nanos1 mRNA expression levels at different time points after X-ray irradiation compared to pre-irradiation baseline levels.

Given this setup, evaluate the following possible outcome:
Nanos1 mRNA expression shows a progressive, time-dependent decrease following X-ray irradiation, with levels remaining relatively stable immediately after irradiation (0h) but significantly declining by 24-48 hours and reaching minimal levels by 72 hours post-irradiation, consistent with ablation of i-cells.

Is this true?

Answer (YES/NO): NO